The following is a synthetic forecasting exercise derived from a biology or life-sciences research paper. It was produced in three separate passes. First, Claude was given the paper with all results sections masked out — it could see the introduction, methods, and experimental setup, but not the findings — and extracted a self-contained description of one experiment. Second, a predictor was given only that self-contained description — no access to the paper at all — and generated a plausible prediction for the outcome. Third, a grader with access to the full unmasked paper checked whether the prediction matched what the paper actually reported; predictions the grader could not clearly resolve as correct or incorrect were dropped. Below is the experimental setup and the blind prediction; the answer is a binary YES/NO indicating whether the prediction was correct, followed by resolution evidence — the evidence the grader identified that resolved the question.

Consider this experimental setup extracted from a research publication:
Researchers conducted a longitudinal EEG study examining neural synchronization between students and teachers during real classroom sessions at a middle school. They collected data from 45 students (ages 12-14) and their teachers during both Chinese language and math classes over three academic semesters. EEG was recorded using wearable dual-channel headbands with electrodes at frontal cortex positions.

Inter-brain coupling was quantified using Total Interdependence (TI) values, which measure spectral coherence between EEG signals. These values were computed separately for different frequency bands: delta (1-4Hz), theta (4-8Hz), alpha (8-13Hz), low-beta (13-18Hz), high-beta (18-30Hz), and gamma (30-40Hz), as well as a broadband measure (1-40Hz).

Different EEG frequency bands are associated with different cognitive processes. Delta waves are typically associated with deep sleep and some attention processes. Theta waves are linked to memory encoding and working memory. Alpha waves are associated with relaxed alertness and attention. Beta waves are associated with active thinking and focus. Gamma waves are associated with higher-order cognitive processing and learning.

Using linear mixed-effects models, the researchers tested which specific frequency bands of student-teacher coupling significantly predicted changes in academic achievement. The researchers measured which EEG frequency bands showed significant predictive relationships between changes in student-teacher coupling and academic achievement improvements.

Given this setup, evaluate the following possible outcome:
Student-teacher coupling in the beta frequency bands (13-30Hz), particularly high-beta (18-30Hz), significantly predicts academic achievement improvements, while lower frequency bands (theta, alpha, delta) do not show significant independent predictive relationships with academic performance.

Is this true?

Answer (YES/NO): NO